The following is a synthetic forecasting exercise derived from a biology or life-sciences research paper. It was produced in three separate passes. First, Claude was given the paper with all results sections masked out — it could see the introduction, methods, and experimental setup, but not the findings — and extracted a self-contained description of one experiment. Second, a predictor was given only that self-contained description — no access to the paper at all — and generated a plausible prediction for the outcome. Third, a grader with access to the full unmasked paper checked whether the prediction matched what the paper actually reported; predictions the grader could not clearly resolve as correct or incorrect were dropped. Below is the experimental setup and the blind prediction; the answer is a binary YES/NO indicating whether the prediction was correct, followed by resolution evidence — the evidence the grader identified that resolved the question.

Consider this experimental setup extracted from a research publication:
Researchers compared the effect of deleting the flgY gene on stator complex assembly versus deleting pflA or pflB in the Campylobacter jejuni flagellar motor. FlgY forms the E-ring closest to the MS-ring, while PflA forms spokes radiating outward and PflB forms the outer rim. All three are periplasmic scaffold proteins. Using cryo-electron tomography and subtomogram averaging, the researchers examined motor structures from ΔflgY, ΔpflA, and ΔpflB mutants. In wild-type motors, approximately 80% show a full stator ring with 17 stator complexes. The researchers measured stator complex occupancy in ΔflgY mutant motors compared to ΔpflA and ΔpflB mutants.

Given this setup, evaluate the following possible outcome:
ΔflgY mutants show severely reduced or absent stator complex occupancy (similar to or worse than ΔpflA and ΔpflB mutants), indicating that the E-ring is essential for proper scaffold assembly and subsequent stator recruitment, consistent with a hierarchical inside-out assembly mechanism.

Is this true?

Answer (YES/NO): NO